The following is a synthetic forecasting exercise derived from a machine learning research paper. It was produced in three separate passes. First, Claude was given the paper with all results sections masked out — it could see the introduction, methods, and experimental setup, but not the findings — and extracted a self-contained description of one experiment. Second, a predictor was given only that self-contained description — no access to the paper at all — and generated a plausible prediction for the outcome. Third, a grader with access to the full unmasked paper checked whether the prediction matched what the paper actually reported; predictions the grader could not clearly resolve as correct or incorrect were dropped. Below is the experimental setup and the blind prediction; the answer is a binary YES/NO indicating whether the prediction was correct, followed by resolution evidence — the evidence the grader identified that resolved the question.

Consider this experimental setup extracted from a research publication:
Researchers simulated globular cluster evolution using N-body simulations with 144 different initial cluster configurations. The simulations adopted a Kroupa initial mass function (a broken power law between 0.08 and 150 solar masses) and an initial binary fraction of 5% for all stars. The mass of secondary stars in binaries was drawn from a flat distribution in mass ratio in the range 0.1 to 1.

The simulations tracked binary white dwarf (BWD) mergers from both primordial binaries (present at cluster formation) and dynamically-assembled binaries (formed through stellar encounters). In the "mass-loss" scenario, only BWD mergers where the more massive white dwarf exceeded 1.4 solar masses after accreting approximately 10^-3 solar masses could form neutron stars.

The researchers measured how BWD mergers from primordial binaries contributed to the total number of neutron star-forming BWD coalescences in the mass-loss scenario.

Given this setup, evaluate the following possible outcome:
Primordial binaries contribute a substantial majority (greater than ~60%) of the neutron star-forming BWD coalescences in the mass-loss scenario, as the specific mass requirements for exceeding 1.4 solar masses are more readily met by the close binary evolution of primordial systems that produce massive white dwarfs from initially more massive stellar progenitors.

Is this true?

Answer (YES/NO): NO